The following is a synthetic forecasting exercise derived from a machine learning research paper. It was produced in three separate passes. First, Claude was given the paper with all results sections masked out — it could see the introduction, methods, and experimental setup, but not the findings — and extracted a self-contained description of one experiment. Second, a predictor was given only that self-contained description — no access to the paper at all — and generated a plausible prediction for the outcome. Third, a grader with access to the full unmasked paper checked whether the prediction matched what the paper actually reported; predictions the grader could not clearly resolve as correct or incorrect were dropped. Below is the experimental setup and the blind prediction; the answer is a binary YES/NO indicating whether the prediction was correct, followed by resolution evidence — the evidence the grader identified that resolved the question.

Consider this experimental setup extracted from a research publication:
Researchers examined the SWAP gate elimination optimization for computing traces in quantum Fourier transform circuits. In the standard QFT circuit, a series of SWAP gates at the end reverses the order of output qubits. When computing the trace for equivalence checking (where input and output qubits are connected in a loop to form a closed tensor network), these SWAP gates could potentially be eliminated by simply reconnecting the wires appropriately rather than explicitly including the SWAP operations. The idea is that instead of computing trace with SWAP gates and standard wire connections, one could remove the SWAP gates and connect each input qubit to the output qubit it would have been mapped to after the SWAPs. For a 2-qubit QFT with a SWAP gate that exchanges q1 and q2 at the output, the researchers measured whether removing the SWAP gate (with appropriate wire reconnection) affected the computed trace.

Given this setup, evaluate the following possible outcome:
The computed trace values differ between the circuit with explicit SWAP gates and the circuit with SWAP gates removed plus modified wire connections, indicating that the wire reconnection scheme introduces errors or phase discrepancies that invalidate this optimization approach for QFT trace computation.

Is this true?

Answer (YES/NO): NO